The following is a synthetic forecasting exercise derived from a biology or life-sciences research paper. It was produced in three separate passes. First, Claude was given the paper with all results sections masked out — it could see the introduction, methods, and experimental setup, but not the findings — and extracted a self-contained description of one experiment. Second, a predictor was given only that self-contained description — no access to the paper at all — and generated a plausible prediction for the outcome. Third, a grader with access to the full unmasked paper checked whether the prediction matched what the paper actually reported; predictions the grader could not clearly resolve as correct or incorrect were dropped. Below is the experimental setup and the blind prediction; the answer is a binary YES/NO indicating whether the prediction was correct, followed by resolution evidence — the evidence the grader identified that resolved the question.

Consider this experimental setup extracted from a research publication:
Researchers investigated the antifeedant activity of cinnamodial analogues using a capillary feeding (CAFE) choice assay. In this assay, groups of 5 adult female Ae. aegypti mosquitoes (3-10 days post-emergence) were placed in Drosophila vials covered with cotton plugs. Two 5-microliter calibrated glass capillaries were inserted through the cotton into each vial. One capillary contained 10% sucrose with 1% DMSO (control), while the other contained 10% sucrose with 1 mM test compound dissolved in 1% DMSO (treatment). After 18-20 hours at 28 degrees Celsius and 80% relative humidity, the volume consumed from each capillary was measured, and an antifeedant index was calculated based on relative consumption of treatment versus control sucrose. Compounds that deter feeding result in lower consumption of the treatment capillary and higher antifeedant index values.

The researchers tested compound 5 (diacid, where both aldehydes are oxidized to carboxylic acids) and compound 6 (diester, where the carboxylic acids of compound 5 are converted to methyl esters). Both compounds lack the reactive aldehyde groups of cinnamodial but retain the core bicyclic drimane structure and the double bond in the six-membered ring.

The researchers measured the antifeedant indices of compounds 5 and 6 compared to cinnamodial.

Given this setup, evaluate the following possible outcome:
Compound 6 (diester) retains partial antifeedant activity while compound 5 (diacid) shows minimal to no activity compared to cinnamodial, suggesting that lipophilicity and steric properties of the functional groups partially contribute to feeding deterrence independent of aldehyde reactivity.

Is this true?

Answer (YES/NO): NO